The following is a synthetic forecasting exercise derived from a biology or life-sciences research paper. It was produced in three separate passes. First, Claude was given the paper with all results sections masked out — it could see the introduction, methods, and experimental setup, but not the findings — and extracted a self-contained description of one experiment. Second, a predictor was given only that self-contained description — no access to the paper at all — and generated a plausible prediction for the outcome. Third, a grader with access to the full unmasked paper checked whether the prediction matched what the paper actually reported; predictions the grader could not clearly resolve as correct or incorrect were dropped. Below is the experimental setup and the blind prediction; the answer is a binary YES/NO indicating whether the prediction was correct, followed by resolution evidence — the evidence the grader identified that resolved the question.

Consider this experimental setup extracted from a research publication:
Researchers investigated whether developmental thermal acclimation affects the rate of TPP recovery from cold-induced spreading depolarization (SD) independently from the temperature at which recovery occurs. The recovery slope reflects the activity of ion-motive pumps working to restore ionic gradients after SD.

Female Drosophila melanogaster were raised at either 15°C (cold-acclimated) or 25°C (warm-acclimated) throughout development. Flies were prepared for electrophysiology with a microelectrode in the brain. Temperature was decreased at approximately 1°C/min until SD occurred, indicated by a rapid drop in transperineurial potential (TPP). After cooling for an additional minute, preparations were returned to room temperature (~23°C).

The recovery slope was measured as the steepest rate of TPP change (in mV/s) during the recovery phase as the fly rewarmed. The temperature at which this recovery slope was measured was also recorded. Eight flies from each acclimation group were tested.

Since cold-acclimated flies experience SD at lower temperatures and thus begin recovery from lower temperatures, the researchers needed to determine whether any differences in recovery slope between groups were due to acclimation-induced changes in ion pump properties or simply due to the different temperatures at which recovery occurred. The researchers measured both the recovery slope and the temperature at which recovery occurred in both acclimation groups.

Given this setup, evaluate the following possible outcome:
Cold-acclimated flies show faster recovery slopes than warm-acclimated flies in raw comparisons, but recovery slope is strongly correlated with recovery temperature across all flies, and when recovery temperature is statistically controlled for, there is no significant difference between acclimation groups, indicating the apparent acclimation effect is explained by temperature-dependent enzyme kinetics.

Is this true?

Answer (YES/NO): NO